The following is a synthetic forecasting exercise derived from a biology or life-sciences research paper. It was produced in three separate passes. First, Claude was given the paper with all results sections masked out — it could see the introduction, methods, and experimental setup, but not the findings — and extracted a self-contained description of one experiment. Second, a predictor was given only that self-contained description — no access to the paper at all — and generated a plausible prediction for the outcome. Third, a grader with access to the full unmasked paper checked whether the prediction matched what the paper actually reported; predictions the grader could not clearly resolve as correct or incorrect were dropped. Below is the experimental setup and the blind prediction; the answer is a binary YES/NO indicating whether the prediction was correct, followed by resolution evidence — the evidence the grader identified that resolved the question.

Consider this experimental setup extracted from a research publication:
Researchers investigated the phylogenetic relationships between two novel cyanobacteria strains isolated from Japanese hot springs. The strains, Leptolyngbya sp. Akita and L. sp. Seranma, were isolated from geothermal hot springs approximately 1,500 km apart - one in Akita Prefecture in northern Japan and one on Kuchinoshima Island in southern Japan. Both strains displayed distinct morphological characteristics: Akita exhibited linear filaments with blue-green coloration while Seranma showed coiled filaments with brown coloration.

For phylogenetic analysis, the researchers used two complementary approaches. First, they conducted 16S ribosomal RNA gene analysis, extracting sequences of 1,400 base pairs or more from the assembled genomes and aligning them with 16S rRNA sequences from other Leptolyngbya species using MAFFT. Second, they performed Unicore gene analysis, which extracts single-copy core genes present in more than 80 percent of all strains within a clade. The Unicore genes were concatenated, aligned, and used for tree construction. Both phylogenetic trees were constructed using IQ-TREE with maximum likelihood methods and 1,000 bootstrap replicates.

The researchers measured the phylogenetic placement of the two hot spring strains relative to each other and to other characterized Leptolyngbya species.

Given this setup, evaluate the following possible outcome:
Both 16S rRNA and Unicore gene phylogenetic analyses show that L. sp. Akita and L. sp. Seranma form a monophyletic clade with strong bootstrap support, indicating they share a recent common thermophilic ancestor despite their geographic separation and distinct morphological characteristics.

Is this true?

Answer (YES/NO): NO